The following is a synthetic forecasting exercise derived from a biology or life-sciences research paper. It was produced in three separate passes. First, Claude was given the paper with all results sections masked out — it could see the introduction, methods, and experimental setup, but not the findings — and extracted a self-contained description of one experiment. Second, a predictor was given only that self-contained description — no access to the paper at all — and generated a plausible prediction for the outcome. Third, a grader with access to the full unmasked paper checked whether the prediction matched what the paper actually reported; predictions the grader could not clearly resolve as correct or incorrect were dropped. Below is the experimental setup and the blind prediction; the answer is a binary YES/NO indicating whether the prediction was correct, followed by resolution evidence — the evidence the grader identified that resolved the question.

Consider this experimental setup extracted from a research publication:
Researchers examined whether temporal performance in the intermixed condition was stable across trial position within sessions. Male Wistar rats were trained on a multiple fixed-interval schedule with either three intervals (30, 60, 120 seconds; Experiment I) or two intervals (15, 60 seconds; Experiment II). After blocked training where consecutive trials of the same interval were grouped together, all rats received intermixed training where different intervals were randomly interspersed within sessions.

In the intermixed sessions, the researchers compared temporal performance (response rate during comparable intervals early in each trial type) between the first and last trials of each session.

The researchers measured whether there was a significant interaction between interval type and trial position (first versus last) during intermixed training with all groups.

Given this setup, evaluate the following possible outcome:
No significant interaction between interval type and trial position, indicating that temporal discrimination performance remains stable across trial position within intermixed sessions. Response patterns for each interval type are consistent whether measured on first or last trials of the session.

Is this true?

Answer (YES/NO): YES